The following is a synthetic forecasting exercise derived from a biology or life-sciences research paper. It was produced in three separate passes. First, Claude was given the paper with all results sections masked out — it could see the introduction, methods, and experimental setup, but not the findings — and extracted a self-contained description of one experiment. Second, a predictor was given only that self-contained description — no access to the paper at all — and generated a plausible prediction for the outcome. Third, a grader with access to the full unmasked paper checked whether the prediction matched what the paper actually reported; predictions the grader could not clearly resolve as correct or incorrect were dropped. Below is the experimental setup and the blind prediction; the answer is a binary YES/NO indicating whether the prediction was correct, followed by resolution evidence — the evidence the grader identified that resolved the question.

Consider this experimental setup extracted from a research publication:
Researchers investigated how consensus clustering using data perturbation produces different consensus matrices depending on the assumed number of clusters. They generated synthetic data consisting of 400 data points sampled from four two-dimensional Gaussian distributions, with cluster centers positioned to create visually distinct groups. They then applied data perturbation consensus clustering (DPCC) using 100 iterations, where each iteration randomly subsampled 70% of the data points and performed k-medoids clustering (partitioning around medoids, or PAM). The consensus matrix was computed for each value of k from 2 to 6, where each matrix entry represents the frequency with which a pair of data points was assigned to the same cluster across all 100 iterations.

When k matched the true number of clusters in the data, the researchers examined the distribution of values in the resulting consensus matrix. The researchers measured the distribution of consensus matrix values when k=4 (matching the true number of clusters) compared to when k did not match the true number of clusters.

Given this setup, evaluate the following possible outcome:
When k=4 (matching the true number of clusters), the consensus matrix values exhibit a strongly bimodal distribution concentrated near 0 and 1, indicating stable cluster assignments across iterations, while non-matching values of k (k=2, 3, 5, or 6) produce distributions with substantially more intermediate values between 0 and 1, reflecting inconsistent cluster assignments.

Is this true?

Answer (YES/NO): YES